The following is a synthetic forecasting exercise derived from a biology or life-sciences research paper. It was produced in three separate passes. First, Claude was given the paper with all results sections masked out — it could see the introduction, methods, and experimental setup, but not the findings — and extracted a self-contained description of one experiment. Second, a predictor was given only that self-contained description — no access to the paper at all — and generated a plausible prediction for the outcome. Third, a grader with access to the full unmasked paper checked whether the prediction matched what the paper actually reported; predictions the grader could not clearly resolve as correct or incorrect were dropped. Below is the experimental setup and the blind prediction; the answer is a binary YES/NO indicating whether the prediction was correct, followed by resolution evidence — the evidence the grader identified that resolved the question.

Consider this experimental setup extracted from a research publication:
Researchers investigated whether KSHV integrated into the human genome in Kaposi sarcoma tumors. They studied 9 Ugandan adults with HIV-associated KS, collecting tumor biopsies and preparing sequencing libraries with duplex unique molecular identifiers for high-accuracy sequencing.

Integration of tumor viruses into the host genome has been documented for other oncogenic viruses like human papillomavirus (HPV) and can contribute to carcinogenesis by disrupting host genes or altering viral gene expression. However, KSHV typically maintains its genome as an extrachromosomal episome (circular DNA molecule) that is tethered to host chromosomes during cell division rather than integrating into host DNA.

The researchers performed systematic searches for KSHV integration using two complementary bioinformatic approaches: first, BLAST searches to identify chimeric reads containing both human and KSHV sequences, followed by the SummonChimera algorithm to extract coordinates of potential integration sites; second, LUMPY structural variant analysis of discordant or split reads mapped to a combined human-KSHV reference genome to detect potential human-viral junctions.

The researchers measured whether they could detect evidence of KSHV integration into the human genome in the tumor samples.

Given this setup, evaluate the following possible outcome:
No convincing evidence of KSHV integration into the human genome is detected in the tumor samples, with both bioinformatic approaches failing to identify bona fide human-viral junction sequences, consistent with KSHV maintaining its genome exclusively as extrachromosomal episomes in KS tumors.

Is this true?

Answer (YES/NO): YES